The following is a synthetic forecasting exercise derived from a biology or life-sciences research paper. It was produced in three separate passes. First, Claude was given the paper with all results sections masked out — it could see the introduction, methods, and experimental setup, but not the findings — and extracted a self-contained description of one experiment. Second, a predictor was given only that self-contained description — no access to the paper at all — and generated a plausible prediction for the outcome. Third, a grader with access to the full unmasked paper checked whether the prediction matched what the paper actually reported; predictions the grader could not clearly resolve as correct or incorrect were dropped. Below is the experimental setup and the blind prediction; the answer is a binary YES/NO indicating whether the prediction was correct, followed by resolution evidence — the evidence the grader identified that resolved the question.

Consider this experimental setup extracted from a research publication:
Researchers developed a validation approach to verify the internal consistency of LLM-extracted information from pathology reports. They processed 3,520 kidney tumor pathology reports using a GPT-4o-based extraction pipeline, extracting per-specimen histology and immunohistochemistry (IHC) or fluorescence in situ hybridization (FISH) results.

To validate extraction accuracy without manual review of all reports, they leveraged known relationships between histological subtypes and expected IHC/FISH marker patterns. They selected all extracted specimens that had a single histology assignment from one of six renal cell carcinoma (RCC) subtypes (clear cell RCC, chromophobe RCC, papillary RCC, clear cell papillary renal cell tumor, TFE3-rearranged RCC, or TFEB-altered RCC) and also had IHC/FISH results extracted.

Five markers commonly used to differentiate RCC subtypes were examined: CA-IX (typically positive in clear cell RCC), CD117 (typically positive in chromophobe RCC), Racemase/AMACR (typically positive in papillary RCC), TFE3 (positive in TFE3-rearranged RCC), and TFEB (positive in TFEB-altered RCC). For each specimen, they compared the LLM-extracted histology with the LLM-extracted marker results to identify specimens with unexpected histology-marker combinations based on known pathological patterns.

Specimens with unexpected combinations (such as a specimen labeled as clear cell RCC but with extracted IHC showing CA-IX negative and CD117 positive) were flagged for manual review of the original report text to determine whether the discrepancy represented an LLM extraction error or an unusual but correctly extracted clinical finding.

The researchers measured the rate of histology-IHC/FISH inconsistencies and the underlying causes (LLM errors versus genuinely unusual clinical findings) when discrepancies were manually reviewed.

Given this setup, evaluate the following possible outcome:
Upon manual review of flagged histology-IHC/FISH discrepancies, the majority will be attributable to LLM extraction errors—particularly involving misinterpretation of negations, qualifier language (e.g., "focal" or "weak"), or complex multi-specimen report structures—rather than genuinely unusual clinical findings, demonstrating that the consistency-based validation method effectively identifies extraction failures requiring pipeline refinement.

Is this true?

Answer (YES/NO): NO